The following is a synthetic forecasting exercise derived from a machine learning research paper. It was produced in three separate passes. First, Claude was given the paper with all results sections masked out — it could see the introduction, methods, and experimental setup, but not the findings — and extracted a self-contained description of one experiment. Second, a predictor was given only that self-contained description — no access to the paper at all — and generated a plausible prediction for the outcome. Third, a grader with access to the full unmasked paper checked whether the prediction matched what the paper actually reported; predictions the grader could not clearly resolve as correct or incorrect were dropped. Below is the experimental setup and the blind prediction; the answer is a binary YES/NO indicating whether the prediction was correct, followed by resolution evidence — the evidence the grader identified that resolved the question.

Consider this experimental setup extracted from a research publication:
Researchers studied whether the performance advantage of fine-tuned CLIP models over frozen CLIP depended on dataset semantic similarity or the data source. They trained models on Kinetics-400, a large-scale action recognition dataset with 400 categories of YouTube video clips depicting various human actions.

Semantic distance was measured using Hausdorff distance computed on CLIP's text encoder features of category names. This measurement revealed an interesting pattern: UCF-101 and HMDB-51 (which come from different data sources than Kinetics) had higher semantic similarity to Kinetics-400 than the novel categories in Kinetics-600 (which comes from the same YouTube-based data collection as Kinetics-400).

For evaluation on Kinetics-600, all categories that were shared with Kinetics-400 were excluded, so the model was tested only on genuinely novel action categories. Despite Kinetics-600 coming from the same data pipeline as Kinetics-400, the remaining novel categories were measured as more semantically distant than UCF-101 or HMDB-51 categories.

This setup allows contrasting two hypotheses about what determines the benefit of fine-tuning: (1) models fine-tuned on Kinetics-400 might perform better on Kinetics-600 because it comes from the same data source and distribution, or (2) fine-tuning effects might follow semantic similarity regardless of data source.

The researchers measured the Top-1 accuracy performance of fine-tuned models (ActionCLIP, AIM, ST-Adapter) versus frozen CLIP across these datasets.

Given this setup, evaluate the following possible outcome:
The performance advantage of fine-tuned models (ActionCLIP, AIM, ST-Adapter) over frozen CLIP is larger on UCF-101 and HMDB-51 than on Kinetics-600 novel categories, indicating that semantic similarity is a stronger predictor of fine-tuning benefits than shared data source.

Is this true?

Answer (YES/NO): YES